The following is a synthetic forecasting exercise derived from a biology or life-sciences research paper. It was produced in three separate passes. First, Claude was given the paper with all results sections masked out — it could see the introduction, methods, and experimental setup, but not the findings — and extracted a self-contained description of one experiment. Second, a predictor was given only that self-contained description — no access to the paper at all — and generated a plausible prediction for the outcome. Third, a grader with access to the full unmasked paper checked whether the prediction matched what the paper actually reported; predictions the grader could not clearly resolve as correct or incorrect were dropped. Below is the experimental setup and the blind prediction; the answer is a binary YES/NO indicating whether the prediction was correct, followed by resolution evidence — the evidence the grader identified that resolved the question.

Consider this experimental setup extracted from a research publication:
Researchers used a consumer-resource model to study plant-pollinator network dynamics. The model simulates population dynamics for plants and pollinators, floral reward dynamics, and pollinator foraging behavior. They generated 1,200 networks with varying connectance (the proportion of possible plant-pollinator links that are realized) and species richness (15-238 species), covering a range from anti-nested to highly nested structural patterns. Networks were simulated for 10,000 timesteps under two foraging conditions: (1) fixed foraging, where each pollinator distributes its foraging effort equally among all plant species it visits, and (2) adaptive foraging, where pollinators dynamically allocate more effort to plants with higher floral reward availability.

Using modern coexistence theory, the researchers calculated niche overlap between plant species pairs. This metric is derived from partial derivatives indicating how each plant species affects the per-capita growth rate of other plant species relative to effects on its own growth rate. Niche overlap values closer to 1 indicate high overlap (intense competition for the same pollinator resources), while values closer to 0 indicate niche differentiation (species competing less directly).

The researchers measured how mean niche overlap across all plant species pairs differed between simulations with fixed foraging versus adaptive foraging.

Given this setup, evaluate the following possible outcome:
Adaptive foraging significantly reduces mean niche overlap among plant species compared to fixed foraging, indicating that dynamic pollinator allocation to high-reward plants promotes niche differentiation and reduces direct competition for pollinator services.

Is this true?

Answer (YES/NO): NO